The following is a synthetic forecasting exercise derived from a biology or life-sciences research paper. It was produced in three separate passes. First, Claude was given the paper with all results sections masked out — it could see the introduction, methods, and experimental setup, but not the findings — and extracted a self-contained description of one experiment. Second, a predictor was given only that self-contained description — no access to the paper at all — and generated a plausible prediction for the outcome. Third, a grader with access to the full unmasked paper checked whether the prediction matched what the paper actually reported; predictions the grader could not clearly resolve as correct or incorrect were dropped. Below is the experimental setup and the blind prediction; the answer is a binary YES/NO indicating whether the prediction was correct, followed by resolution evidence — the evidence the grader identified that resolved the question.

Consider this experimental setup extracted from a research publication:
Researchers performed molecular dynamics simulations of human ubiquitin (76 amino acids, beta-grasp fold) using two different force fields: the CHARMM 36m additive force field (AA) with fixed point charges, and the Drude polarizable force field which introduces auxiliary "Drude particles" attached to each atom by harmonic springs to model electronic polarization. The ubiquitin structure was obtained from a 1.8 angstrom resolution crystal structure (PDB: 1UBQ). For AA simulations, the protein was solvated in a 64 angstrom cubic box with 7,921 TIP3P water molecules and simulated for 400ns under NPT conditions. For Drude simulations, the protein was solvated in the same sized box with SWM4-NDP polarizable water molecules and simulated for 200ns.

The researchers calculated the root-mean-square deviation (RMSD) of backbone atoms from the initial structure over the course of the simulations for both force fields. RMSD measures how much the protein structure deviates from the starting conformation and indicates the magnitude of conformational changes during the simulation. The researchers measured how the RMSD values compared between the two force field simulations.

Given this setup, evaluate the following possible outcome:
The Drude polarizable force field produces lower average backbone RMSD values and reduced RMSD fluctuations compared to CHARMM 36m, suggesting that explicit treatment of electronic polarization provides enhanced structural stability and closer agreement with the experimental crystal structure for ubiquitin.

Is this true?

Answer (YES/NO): NO